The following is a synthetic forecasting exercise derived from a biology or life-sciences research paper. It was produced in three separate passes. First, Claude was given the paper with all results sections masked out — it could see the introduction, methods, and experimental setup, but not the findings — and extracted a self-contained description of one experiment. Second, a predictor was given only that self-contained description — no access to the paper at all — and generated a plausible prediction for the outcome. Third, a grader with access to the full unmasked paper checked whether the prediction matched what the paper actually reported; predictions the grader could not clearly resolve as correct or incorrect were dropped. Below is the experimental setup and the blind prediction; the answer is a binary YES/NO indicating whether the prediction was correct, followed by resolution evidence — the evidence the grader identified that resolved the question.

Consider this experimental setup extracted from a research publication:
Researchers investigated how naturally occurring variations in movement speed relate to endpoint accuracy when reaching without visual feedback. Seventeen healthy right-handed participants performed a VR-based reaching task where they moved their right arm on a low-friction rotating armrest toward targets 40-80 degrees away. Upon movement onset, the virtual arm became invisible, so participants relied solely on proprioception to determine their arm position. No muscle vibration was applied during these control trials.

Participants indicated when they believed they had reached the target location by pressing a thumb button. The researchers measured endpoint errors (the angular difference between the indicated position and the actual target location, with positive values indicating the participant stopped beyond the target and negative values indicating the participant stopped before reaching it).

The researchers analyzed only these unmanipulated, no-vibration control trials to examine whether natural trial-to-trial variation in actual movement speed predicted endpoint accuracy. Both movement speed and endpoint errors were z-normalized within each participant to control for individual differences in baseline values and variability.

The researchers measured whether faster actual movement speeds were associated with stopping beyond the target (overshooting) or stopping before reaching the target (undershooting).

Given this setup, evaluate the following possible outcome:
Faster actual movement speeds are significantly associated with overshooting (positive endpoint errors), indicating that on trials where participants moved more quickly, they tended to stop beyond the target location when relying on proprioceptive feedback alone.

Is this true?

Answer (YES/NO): YES